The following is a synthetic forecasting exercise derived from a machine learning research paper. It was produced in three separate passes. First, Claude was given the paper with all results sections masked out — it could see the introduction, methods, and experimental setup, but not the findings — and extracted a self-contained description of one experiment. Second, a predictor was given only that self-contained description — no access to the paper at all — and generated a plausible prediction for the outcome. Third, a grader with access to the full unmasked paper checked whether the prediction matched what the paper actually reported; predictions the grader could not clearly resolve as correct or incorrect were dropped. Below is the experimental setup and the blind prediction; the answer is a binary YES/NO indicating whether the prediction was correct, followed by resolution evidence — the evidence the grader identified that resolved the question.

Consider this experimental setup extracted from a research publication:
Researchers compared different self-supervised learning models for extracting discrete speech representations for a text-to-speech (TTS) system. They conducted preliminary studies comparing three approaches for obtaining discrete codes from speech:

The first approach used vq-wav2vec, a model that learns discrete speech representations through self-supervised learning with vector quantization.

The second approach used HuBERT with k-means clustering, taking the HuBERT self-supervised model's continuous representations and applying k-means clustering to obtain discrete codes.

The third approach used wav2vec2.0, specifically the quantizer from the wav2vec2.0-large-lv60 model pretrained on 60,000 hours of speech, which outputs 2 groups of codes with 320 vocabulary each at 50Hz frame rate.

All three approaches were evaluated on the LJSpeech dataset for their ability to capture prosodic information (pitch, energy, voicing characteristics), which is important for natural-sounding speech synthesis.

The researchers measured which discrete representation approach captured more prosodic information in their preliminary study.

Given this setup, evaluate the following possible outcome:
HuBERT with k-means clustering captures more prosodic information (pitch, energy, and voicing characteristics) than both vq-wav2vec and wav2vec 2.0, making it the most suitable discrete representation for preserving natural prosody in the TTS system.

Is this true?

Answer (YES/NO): NO